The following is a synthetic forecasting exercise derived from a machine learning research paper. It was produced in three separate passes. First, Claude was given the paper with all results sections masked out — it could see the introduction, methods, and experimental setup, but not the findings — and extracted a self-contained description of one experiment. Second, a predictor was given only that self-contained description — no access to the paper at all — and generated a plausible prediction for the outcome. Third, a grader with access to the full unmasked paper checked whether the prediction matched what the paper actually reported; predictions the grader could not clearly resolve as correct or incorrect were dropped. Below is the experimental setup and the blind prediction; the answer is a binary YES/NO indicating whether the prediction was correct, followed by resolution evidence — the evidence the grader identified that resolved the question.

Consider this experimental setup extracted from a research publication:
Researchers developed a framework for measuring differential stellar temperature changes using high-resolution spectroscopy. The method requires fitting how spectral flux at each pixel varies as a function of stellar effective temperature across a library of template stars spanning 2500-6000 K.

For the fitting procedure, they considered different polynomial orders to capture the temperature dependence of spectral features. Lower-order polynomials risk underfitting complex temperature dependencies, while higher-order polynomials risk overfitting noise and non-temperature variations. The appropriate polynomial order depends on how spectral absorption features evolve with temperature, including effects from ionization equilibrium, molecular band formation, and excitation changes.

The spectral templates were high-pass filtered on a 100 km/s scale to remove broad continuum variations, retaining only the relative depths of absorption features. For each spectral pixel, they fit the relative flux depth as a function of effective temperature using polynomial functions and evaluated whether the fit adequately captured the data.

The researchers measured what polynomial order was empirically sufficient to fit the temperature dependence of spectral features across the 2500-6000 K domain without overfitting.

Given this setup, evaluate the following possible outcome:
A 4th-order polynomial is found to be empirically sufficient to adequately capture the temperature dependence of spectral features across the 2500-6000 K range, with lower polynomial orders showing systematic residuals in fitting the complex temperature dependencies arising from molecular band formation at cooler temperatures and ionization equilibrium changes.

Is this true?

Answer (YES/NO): NO